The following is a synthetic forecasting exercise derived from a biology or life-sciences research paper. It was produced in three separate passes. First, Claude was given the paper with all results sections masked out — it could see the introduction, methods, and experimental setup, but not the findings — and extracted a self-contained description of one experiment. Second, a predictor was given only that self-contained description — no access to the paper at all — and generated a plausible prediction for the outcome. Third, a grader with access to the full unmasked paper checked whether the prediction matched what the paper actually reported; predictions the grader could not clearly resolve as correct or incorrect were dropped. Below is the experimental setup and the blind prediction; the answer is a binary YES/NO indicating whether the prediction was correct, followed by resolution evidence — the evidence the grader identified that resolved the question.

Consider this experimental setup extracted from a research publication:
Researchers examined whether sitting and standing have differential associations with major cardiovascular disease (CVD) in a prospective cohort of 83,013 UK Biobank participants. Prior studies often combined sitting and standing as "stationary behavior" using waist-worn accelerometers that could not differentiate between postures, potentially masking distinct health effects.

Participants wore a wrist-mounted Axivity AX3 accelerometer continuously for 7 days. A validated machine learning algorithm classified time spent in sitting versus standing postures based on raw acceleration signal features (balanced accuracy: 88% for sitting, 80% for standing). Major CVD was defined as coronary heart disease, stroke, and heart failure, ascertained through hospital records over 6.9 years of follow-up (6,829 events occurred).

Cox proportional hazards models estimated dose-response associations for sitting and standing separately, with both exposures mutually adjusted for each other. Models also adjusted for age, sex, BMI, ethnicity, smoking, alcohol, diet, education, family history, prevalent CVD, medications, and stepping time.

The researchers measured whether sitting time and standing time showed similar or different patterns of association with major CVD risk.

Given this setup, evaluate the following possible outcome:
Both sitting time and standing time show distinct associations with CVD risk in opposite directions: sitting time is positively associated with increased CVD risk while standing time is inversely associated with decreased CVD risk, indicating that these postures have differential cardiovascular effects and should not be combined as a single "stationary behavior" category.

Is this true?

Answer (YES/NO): NO